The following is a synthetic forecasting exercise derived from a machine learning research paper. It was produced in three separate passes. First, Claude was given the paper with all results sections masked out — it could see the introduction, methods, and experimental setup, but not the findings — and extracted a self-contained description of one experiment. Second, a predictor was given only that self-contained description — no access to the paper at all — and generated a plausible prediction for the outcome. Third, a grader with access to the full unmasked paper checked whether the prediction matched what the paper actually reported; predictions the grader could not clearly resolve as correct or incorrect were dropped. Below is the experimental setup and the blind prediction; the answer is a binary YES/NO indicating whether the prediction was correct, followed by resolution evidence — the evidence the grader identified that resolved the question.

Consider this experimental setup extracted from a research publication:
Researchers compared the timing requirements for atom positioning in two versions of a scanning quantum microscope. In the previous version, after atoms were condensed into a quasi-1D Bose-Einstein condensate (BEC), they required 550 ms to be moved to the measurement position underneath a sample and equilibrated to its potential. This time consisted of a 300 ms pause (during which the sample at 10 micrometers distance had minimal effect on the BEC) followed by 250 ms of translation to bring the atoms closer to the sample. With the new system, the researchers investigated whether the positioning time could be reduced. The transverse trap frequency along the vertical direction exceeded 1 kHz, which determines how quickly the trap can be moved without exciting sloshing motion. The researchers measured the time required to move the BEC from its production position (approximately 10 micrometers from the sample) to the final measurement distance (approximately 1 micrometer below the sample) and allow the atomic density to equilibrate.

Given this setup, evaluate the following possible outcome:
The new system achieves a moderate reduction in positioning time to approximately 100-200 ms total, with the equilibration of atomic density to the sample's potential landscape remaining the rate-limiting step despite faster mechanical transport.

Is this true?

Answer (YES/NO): NO